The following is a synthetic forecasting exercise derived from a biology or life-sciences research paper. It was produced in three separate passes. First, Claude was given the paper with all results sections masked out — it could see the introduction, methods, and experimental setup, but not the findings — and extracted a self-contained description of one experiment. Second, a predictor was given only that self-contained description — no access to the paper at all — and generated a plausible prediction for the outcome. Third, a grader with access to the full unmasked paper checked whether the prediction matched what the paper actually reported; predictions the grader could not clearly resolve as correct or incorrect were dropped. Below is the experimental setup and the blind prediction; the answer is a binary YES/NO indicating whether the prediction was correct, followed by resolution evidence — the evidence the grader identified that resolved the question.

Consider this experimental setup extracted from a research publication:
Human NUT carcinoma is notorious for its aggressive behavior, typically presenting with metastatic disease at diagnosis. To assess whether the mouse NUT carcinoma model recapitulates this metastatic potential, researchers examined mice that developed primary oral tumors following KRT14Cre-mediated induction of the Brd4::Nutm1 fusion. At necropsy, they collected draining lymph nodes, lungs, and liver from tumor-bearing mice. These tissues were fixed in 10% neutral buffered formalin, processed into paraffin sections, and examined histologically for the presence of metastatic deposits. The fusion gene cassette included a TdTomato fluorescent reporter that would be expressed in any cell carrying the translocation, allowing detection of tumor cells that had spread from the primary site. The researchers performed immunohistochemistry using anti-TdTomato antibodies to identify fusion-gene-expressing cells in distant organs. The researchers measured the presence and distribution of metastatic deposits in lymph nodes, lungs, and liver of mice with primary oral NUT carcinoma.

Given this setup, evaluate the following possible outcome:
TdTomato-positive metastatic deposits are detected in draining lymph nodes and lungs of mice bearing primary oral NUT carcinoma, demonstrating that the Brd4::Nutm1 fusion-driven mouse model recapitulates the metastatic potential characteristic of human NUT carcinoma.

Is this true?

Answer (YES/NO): NO